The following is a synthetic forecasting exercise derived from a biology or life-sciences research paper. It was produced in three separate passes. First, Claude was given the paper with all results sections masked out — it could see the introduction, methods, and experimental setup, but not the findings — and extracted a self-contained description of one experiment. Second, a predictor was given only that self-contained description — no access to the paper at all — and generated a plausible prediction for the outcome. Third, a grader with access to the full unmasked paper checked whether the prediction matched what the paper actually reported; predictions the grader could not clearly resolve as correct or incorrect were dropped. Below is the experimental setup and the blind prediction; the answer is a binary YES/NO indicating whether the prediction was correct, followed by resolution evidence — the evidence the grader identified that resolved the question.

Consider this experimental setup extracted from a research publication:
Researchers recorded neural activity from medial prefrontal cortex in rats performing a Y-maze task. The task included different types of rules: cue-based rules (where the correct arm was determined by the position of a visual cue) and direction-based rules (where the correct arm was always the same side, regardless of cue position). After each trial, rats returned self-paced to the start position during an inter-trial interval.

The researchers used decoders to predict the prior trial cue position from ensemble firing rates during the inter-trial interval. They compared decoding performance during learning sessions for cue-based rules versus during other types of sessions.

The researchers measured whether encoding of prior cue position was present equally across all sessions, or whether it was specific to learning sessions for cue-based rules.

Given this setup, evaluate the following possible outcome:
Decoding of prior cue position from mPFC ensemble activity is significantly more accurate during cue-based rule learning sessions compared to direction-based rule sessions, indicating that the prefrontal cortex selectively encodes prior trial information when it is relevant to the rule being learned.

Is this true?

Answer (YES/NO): YES